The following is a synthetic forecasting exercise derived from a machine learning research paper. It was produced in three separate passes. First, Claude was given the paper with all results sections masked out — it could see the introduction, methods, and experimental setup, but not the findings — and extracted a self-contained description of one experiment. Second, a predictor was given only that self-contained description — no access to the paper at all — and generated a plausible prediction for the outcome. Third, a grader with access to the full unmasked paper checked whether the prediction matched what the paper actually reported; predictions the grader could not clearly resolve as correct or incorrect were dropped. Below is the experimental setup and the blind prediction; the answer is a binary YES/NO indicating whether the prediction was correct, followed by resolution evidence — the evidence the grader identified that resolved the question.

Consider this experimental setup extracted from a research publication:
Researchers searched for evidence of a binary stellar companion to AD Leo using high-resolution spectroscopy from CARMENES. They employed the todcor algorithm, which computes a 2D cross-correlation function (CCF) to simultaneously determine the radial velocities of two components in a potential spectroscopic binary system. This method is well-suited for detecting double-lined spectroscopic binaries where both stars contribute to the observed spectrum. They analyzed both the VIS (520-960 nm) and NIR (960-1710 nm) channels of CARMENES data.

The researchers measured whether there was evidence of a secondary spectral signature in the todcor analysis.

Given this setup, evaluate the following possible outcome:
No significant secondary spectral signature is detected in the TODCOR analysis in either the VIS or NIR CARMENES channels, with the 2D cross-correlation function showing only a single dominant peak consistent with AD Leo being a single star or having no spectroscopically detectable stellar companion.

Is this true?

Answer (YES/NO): YES